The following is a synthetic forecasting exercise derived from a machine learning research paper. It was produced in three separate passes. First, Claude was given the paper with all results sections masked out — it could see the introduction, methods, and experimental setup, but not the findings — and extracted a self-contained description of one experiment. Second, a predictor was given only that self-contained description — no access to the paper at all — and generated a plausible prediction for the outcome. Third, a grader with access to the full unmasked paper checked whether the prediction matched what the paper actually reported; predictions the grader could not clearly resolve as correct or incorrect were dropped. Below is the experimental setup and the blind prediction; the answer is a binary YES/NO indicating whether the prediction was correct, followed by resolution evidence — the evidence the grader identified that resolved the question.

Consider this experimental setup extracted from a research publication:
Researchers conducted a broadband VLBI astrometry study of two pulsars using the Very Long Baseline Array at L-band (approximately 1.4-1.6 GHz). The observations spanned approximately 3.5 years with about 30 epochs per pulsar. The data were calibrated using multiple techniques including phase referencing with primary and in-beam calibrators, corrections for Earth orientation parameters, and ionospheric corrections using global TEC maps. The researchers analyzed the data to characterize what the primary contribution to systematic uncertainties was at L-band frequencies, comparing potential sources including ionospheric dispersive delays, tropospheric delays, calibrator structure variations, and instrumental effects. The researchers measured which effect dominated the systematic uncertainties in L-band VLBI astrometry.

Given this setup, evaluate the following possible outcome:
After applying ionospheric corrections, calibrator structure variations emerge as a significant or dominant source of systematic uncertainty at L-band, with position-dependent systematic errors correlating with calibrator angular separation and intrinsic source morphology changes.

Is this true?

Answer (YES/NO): NO